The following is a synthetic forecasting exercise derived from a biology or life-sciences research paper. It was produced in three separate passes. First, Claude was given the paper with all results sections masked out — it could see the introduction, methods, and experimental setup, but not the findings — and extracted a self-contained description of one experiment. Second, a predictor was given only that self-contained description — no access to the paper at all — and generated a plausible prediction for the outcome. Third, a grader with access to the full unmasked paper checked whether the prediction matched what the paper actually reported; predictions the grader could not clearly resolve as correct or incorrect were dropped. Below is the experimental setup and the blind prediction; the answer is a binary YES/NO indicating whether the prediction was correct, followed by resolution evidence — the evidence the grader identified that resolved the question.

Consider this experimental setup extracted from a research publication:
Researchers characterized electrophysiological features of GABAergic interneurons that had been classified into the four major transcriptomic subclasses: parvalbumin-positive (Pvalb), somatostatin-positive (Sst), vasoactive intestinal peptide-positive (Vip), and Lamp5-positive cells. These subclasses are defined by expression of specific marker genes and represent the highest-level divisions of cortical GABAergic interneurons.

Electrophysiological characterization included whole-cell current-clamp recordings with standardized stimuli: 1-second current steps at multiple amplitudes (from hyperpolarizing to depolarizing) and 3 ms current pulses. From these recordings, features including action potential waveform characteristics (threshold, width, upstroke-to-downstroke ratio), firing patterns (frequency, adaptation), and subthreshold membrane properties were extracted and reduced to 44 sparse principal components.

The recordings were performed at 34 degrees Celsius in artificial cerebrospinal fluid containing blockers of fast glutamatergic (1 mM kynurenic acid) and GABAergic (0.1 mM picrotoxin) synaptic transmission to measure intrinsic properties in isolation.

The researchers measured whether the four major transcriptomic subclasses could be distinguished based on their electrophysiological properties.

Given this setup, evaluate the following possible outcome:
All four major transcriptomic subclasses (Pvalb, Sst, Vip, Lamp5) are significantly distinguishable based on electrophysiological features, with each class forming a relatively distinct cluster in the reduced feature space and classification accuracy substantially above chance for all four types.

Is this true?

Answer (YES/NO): YES